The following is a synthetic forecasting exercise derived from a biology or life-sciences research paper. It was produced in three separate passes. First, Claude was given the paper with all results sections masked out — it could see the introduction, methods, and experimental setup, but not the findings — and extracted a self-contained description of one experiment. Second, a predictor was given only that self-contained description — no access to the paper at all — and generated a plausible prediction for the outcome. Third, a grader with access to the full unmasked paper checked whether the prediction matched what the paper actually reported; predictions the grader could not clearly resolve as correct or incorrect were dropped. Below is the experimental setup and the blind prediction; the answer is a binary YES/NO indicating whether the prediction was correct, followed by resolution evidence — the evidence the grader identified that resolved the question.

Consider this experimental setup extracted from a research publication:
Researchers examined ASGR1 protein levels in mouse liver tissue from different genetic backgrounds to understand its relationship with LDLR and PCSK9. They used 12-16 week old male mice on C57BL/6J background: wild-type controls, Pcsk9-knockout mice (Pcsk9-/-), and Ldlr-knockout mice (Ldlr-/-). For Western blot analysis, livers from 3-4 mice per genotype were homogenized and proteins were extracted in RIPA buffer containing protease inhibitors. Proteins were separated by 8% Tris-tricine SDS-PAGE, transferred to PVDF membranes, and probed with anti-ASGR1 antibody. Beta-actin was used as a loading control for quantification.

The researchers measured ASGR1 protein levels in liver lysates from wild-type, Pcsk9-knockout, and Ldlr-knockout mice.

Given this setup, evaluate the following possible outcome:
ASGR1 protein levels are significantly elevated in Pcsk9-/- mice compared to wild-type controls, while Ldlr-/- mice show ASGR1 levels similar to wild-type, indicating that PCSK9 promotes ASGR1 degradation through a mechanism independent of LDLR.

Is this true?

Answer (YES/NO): NO